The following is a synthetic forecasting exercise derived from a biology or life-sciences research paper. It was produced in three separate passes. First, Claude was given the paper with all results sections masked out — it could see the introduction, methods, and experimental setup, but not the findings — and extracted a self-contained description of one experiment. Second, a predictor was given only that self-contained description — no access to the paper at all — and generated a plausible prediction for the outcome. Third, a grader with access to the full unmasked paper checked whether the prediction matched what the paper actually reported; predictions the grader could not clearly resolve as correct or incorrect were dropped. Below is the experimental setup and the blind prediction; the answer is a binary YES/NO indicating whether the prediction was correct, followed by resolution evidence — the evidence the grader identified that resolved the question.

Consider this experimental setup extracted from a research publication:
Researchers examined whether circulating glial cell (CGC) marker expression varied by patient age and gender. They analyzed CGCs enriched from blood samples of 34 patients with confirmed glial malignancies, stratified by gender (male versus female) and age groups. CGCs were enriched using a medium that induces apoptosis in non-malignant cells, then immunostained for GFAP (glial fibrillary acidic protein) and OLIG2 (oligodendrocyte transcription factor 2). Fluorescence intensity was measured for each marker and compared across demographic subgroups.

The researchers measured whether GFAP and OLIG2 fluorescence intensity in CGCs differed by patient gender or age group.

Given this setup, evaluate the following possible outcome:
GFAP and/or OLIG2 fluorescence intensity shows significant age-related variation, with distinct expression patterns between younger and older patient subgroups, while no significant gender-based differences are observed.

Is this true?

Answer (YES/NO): NO